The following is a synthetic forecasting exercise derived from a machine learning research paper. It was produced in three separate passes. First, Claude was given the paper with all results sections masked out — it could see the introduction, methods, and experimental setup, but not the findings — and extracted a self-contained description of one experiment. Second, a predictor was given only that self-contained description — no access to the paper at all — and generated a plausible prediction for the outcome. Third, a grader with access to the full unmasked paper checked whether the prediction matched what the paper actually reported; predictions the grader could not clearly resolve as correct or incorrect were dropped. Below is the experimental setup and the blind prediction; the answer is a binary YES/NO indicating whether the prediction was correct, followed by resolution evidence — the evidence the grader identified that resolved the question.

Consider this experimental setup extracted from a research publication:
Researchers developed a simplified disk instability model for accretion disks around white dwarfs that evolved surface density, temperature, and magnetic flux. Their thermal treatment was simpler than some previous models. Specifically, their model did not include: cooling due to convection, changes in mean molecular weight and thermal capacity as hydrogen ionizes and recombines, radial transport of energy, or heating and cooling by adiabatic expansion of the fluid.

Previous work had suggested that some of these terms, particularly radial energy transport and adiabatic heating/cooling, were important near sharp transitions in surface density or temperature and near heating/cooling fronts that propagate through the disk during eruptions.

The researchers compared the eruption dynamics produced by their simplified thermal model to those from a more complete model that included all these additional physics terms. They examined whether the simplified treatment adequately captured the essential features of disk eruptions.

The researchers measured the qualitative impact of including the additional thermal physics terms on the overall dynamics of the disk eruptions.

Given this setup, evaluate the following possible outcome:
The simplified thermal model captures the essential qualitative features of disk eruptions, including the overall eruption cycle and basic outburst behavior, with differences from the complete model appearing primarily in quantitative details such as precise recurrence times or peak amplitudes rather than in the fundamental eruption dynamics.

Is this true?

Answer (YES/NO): YES